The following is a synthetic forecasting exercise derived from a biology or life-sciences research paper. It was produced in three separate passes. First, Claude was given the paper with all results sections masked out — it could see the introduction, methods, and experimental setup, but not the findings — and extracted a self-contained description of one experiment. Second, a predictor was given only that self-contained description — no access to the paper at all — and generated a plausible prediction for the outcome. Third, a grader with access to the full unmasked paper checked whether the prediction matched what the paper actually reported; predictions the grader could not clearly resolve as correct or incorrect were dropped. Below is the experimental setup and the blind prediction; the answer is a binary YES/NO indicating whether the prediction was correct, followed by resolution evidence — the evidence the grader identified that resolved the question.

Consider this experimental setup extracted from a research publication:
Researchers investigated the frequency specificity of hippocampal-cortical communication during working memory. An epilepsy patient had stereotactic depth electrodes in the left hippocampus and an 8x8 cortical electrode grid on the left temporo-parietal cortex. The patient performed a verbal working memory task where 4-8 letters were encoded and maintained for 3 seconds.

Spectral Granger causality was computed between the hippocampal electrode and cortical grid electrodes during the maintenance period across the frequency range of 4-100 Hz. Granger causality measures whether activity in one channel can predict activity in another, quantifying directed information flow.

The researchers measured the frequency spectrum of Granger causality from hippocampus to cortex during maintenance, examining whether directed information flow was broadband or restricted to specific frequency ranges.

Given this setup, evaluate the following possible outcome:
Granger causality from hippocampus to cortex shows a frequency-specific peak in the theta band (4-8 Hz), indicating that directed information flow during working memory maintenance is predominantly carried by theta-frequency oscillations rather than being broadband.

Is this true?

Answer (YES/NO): NO